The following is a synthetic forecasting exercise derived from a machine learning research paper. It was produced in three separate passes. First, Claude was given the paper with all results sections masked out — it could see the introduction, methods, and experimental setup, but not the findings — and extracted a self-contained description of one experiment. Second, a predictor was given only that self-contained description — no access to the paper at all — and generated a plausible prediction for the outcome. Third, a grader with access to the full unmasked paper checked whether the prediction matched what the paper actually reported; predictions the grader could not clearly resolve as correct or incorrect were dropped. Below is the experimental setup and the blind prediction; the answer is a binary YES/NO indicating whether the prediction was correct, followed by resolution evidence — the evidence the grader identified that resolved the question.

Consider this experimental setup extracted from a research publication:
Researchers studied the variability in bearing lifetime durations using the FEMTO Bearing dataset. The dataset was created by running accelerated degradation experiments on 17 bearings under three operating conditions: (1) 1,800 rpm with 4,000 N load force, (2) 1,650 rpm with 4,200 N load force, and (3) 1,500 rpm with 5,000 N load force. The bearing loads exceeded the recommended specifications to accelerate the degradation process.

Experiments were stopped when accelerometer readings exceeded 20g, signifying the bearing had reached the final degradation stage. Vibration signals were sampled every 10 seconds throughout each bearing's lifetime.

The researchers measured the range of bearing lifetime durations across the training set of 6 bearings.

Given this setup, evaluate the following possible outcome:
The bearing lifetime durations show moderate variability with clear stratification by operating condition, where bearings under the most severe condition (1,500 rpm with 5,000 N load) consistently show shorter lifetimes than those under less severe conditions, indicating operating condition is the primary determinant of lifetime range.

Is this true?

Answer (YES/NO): NO